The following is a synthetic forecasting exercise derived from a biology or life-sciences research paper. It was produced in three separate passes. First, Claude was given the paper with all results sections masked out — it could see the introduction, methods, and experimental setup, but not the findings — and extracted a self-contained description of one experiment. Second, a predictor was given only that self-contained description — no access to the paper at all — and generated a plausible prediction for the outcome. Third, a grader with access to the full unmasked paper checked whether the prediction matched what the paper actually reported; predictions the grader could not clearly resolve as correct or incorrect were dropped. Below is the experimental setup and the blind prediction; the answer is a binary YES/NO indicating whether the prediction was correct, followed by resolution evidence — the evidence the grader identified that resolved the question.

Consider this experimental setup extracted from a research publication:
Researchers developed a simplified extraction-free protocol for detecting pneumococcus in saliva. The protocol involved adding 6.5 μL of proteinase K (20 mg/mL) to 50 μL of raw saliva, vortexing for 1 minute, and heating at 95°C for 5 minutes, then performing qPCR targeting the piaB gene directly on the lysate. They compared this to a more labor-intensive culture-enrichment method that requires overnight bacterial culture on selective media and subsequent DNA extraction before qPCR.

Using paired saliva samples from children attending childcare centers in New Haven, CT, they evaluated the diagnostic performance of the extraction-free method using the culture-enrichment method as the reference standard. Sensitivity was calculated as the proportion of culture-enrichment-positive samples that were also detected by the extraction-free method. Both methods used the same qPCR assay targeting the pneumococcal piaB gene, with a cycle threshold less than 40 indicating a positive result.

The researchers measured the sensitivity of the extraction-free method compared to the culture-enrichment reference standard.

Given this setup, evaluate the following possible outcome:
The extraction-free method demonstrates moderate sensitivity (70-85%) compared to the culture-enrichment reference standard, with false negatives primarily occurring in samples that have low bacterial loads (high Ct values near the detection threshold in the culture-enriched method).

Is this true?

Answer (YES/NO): NO